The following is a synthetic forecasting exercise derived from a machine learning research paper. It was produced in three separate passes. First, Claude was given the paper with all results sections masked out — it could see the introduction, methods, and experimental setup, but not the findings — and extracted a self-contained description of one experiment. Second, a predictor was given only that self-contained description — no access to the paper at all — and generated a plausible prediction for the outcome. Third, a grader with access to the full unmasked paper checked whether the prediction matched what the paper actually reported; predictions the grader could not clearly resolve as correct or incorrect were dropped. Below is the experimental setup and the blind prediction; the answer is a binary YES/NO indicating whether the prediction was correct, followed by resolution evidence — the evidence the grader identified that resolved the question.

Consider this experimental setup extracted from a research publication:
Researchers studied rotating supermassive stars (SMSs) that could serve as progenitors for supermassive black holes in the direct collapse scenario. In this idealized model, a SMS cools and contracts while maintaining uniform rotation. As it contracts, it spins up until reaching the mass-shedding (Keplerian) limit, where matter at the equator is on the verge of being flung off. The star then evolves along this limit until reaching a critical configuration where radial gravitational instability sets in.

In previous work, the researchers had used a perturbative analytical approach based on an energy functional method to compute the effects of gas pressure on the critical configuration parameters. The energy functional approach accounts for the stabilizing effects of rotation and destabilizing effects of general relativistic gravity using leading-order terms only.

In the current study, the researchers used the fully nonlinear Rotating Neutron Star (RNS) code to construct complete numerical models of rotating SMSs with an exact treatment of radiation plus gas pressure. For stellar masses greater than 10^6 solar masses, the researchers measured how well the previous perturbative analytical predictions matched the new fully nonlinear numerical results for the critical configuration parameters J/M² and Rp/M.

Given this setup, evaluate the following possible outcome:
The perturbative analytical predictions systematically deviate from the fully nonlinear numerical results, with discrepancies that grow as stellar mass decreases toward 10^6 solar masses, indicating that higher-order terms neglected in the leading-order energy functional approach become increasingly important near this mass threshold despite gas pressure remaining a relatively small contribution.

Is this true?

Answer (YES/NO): NO